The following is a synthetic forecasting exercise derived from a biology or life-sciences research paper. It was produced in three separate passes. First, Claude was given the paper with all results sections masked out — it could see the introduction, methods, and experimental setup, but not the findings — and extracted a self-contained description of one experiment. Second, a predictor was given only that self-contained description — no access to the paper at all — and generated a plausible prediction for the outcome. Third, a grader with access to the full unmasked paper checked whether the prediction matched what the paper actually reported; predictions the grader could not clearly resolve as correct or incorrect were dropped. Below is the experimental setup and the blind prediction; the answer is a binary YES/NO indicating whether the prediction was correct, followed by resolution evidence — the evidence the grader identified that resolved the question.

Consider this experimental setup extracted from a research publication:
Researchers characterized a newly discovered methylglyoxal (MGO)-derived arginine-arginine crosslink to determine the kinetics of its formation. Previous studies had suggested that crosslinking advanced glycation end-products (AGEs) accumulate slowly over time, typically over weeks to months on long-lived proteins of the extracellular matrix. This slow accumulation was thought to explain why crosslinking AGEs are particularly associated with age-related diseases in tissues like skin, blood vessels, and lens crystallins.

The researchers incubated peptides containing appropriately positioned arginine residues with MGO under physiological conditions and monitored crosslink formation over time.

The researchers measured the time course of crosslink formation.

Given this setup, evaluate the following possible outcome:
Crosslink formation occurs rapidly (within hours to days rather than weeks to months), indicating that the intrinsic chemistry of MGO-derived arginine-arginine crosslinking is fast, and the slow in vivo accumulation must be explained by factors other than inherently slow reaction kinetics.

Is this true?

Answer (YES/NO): YES